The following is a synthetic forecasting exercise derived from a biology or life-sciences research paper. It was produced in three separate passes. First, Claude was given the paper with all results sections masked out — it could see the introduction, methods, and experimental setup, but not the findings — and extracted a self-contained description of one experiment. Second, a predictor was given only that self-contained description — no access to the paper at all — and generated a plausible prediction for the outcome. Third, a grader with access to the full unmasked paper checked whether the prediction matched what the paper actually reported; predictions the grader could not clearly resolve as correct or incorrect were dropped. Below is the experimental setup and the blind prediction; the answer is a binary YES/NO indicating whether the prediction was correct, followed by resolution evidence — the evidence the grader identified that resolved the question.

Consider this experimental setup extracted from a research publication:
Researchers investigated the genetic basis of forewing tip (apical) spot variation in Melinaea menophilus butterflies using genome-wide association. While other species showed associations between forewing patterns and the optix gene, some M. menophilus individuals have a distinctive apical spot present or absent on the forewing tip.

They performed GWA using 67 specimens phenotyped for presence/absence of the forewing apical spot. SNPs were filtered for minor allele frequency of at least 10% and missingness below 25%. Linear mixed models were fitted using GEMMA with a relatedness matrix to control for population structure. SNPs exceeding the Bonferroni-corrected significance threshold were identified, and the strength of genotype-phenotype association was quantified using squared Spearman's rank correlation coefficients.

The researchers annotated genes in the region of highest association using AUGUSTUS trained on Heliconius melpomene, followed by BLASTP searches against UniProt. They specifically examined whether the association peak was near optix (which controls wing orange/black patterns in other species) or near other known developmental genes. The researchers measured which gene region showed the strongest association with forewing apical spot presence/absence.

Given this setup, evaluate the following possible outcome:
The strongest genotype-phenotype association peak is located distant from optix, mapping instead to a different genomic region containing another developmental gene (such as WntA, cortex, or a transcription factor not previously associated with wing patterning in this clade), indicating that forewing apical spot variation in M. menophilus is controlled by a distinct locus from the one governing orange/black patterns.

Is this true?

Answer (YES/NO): YES